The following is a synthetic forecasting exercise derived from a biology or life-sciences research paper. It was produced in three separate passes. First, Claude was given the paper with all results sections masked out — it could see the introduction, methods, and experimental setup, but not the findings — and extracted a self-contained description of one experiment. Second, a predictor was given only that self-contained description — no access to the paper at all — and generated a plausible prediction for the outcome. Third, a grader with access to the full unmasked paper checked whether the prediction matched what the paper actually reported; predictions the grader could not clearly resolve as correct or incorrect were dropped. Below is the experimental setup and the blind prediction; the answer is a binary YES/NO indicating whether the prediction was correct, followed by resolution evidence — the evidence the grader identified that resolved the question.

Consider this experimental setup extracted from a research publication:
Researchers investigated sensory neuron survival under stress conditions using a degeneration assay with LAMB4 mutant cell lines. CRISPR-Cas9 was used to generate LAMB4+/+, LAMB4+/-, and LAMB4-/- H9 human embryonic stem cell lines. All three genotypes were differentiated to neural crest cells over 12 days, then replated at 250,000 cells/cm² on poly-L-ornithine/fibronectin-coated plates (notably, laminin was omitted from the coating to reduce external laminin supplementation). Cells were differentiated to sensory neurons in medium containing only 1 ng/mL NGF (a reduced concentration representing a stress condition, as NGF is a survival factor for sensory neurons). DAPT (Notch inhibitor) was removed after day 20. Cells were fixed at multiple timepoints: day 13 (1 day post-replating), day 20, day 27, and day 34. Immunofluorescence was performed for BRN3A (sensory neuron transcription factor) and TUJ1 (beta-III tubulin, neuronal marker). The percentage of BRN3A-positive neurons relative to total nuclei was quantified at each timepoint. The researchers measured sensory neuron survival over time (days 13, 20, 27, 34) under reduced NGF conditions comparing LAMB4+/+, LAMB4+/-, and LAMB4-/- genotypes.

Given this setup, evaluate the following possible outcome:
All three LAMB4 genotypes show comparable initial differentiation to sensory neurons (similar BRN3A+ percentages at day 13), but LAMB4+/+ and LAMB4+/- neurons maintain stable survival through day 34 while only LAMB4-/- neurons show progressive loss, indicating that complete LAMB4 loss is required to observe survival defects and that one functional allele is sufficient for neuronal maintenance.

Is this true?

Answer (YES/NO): NO